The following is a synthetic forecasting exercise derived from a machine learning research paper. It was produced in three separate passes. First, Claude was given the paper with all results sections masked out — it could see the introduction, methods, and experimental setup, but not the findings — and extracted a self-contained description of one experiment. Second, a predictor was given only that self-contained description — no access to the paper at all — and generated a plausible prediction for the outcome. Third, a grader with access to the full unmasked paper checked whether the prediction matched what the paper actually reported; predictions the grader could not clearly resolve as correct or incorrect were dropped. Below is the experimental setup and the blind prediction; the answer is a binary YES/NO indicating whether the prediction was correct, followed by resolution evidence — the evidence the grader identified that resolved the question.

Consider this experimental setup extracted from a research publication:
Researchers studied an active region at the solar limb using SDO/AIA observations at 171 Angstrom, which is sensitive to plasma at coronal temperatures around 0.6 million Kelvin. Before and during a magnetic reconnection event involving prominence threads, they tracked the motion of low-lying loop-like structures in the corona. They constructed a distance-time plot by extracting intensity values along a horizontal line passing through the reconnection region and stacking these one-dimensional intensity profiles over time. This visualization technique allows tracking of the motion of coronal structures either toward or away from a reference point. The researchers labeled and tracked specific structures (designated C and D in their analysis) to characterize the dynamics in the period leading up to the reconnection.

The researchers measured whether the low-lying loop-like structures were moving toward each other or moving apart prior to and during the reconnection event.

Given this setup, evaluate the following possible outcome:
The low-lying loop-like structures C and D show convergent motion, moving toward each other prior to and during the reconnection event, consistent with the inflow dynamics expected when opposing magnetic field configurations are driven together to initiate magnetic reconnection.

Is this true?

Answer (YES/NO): YES